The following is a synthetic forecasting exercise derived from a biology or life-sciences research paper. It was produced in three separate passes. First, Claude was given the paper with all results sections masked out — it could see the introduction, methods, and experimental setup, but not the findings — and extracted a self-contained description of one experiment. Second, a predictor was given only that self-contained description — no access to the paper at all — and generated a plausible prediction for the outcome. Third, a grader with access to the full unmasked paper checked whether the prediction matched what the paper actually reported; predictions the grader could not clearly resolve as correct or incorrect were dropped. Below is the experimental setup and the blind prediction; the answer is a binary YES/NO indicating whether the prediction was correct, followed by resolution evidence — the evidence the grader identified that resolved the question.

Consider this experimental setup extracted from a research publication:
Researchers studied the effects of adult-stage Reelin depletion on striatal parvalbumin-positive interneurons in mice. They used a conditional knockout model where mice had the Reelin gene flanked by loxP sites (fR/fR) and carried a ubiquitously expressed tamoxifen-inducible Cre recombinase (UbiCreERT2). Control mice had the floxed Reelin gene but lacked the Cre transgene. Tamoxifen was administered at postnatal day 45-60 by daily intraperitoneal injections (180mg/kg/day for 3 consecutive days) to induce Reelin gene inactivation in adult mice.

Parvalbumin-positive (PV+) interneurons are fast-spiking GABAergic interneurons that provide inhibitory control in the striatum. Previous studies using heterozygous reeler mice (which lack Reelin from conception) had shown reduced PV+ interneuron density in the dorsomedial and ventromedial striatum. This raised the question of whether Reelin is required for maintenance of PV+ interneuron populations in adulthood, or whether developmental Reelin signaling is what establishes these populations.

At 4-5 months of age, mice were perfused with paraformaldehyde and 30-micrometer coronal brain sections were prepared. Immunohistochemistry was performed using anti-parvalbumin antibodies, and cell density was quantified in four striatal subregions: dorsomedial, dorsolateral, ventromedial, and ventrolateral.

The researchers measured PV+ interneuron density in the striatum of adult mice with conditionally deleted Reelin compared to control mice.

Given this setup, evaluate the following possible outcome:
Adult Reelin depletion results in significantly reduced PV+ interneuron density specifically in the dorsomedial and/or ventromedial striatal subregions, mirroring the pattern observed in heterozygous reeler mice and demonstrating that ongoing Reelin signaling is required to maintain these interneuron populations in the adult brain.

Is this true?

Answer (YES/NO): NO